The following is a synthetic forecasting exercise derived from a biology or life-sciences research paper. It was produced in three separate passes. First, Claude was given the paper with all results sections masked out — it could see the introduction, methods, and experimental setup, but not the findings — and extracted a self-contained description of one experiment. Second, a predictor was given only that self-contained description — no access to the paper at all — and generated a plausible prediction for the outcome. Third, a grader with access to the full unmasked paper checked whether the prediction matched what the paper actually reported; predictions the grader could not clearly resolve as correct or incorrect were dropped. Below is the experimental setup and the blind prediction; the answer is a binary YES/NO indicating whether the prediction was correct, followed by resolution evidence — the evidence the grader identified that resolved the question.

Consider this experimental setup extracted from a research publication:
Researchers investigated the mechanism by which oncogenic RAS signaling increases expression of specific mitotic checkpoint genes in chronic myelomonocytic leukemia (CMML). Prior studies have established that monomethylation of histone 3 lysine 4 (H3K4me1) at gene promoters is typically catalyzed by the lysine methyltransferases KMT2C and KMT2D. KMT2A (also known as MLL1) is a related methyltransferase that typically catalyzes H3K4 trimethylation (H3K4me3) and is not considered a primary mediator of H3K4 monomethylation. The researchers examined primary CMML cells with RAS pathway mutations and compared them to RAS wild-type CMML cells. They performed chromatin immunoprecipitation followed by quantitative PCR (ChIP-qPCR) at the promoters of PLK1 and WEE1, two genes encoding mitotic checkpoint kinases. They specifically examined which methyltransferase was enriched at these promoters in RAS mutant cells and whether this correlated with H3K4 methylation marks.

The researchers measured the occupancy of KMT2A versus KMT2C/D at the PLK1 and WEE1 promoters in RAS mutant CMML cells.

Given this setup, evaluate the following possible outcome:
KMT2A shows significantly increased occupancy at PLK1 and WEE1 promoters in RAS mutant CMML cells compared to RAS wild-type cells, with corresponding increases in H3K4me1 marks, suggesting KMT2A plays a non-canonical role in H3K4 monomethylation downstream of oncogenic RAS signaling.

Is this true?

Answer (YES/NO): YES